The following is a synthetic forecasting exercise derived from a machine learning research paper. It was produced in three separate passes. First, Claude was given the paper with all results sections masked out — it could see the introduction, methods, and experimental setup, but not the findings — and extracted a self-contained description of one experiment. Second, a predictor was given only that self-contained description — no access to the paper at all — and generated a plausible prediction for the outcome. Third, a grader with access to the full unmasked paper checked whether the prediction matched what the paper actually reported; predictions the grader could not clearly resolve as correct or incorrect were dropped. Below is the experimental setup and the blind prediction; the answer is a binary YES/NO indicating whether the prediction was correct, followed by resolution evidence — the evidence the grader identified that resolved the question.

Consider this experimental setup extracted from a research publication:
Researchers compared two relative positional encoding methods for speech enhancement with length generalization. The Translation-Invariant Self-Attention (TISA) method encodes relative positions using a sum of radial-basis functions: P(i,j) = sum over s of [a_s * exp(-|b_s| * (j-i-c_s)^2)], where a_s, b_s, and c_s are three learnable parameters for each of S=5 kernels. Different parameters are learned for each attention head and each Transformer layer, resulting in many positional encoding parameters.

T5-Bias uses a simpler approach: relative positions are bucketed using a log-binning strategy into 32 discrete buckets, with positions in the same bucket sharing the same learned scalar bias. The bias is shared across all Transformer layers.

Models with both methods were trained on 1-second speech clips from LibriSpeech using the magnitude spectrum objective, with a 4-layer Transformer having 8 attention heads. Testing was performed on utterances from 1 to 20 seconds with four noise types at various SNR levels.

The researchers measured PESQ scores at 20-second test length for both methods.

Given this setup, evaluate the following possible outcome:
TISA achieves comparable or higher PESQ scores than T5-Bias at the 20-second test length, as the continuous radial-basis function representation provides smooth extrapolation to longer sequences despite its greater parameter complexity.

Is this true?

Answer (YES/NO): YES